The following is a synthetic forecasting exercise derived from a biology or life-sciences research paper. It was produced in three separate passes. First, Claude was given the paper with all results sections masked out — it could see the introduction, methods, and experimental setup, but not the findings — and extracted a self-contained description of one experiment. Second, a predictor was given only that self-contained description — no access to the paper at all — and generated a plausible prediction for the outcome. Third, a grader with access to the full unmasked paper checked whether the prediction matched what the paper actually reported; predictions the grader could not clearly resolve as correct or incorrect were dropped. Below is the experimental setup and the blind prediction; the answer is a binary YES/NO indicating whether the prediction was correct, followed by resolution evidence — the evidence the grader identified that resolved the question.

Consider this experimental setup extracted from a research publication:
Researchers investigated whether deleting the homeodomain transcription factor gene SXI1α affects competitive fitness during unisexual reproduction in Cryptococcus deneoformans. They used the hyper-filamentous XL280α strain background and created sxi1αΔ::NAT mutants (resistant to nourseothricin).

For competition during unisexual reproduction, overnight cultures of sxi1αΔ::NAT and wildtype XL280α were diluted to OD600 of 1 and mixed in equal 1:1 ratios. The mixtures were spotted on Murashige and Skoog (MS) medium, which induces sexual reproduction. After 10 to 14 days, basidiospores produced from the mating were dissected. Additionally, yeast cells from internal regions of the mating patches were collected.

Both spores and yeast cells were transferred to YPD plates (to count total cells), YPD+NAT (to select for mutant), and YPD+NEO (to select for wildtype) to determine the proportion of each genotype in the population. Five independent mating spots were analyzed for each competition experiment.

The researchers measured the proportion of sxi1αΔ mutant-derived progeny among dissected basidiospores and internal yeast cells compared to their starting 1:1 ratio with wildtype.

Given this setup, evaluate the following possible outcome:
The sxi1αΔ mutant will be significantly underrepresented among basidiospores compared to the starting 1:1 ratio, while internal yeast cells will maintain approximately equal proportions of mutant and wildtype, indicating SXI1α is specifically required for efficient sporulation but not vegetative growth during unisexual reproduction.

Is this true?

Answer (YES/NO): NO